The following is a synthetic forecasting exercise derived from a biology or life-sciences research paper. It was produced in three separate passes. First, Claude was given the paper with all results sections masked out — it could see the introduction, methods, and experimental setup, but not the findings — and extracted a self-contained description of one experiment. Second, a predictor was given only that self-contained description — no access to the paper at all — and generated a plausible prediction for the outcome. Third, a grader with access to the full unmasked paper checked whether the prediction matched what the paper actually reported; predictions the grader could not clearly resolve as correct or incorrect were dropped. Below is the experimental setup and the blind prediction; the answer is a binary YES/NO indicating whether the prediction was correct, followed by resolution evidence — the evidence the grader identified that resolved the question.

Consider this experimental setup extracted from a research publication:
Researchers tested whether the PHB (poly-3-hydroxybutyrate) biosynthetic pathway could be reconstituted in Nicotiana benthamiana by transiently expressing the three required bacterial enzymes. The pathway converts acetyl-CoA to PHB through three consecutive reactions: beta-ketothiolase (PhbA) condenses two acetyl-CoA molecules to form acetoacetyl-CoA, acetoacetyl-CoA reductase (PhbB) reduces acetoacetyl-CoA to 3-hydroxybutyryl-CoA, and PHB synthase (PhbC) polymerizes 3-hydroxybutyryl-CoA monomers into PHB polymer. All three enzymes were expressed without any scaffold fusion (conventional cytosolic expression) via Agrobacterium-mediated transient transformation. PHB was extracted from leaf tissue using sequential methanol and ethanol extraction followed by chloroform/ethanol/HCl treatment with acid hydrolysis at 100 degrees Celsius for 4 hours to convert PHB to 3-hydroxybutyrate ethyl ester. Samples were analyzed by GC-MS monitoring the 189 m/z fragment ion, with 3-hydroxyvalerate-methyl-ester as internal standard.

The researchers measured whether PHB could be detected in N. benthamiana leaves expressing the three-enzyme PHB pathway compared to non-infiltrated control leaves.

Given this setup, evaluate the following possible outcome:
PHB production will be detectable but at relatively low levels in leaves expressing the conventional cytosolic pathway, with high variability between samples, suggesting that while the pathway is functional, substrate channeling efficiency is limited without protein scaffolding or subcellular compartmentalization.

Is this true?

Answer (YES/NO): NO